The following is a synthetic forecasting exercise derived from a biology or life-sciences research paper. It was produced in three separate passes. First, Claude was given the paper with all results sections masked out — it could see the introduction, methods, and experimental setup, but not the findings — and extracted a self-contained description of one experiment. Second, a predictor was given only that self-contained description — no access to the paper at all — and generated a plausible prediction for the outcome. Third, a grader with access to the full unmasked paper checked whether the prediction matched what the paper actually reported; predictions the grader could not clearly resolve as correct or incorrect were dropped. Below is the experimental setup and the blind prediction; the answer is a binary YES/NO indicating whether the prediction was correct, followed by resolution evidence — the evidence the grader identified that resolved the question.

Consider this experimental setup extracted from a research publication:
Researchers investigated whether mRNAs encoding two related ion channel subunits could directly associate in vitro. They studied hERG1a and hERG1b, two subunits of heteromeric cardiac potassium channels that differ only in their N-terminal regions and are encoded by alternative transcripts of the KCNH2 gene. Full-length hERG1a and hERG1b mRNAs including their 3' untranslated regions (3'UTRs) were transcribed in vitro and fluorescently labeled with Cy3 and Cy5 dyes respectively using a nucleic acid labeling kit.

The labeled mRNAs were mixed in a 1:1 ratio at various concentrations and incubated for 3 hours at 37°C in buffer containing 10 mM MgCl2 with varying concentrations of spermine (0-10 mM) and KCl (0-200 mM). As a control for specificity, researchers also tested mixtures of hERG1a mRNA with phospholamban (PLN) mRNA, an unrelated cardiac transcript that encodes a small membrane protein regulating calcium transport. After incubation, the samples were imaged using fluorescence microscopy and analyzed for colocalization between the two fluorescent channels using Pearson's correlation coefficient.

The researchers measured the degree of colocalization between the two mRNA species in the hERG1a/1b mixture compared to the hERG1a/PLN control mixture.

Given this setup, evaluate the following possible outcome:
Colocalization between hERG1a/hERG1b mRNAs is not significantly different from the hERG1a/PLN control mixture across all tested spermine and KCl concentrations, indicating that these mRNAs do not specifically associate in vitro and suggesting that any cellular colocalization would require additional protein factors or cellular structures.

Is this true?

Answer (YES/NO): NO